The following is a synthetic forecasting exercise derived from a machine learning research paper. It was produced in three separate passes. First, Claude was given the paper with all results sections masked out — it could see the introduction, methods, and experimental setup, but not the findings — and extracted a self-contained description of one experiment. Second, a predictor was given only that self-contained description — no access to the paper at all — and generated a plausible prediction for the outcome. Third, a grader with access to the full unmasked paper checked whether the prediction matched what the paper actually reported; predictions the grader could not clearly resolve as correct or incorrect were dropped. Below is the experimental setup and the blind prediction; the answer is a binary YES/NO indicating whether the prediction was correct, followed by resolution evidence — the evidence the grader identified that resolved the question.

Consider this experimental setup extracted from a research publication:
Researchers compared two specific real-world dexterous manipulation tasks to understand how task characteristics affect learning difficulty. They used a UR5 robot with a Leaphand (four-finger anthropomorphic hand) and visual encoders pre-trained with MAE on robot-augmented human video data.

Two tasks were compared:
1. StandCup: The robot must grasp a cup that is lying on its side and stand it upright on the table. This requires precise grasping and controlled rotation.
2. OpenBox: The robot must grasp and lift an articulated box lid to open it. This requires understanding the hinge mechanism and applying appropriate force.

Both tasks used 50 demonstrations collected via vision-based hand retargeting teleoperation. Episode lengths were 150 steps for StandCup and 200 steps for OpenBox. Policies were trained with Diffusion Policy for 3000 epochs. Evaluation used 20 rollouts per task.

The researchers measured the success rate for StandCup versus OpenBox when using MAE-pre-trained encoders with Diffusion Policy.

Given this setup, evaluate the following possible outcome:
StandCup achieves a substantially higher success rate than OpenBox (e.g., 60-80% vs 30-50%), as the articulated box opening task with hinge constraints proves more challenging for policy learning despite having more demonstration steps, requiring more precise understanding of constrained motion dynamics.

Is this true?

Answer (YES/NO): NO